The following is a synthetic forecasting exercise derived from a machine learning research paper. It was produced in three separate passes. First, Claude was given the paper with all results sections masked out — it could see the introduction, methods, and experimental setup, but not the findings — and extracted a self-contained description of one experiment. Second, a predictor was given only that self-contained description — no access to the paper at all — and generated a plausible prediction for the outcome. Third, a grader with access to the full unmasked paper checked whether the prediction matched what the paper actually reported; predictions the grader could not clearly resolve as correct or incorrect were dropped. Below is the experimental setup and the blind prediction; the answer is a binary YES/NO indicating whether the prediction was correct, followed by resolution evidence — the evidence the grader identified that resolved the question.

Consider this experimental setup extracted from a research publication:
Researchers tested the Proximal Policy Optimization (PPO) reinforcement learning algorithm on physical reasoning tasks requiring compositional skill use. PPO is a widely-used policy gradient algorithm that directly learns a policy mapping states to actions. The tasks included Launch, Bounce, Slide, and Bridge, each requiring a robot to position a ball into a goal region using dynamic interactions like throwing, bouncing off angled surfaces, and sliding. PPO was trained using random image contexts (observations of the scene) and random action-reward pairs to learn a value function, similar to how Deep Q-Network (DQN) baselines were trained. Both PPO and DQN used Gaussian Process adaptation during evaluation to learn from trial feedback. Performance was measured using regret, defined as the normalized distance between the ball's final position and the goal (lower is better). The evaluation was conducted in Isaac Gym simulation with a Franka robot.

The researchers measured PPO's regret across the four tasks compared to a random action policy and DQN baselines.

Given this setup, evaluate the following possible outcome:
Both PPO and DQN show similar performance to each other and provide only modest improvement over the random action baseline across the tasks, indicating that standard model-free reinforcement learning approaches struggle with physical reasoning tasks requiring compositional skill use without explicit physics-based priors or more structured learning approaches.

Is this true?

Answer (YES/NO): NO